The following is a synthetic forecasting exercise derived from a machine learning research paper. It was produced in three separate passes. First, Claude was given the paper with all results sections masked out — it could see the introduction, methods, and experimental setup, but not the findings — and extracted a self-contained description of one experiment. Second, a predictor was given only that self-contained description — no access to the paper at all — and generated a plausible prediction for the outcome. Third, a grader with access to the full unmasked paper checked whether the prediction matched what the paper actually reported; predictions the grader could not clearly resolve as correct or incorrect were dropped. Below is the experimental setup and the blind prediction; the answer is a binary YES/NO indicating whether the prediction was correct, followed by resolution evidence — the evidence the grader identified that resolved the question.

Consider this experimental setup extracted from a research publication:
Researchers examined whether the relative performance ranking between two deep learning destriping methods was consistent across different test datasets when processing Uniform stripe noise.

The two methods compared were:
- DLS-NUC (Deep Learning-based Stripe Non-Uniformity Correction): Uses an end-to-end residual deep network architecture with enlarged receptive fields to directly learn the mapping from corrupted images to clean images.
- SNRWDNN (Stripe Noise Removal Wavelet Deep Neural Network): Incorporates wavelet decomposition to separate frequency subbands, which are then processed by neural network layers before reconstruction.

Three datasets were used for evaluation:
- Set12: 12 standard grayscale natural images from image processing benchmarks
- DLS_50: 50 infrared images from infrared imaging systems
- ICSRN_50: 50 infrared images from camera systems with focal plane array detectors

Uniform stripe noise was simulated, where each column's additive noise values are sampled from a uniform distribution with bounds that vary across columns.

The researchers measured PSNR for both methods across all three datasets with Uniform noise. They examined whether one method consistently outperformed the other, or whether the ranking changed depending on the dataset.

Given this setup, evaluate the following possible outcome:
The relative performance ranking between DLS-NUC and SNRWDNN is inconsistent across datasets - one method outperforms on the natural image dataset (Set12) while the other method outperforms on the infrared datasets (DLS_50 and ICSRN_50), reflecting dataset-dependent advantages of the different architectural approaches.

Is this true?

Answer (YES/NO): NO